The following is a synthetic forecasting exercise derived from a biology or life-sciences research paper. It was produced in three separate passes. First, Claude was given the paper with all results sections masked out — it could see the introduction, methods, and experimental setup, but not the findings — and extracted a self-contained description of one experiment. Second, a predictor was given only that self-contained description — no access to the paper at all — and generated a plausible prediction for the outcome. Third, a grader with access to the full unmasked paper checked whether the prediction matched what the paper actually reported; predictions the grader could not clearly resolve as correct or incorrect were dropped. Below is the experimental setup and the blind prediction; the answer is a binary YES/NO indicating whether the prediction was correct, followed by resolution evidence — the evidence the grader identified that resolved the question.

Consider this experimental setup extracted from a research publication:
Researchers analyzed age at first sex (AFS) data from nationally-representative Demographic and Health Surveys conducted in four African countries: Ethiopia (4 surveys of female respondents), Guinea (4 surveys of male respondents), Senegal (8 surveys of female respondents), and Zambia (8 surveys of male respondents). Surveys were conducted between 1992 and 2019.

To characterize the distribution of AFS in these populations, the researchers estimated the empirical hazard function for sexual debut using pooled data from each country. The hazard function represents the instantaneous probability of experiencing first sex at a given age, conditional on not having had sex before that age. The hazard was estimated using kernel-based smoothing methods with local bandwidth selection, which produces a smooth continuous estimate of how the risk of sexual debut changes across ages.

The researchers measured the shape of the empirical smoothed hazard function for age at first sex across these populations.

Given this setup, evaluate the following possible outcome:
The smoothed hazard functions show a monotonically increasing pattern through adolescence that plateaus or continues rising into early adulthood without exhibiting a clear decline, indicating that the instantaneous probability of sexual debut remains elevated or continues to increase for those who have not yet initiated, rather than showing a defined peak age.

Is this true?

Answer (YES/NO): NO